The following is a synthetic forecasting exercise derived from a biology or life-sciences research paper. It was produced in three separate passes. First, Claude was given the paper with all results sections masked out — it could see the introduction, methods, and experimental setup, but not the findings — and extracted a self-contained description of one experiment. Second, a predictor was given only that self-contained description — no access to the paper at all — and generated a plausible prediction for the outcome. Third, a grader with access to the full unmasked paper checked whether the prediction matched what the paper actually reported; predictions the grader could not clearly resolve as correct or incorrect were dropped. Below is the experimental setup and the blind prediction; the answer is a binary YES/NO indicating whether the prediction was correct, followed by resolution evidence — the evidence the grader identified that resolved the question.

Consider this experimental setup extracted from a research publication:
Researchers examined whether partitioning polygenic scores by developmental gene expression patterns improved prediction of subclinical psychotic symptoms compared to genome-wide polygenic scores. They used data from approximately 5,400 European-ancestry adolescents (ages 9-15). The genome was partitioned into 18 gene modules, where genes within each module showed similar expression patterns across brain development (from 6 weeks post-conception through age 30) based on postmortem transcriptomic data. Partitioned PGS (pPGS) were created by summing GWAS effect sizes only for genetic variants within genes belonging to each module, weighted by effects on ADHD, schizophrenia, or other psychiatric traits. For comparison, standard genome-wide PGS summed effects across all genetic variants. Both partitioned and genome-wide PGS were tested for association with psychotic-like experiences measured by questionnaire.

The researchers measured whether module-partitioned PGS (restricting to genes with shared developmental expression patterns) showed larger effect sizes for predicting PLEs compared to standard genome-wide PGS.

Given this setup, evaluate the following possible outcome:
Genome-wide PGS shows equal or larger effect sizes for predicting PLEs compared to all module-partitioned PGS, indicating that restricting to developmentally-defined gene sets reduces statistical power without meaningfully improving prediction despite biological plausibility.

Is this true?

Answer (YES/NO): YES